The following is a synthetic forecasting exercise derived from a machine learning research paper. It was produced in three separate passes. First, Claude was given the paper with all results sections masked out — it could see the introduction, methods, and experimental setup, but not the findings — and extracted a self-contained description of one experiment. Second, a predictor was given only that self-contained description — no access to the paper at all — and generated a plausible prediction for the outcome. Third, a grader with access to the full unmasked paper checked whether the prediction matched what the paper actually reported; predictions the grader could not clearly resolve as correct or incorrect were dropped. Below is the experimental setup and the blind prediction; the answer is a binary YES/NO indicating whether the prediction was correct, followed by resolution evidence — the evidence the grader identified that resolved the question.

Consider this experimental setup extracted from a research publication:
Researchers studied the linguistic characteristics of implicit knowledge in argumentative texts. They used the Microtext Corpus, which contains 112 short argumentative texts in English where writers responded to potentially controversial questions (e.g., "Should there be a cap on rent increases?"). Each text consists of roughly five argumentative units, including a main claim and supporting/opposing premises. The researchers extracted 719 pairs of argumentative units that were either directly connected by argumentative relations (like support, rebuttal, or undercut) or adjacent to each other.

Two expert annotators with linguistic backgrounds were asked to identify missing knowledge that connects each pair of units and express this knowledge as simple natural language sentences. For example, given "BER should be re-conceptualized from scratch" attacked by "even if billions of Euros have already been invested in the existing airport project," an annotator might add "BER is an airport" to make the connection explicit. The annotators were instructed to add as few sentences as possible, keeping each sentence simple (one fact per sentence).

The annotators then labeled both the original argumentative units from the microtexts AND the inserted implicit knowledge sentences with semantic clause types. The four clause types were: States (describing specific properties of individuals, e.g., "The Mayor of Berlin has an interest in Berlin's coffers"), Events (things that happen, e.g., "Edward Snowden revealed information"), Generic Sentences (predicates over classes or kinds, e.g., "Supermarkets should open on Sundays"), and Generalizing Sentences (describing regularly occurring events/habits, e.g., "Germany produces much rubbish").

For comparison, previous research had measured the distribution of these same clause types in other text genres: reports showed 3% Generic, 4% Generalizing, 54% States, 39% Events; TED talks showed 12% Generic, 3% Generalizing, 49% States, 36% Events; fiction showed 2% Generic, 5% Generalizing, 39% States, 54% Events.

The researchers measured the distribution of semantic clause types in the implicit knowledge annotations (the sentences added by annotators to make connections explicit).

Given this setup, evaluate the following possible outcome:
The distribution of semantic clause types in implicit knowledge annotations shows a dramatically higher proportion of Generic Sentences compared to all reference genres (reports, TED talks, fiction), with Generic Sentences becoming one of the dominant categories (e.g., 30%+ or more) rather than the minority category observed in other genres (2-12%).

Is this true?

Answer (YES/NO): YES